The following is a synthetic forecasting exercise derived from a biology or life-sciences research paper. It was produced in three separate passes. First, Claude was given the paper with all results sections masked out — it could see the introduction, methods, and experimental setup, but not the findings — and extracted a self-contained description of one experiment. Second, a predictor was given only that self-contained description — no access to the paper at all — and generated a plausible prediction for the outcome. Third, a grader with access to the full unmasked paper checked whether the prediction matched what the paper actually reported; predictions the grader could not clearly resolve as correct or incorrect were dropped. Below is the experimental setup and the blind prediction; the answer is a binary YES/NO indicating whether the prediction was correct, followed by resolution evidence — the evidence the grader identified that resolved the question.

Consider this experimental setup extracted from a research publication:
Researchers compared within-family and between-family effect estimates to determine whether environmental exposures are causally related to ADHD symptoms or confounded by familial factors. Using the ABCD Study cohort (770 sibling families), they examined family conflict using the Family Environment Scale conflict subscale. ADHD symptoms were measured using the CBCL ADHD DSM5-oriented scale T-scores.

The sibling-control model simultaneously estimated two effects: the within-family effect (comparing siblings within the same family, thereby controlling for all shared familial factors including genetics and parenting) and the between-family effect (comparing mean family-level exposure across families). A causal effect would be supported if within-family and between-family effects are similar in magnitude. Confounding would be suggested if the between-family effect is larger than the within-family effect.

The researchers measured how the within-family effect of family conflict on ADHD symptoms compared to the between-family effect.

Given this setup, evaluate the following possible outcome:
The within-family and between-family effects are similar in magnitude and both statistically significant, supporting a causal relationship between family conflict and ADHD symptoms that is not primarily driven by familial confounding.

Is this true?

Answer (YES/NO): NO